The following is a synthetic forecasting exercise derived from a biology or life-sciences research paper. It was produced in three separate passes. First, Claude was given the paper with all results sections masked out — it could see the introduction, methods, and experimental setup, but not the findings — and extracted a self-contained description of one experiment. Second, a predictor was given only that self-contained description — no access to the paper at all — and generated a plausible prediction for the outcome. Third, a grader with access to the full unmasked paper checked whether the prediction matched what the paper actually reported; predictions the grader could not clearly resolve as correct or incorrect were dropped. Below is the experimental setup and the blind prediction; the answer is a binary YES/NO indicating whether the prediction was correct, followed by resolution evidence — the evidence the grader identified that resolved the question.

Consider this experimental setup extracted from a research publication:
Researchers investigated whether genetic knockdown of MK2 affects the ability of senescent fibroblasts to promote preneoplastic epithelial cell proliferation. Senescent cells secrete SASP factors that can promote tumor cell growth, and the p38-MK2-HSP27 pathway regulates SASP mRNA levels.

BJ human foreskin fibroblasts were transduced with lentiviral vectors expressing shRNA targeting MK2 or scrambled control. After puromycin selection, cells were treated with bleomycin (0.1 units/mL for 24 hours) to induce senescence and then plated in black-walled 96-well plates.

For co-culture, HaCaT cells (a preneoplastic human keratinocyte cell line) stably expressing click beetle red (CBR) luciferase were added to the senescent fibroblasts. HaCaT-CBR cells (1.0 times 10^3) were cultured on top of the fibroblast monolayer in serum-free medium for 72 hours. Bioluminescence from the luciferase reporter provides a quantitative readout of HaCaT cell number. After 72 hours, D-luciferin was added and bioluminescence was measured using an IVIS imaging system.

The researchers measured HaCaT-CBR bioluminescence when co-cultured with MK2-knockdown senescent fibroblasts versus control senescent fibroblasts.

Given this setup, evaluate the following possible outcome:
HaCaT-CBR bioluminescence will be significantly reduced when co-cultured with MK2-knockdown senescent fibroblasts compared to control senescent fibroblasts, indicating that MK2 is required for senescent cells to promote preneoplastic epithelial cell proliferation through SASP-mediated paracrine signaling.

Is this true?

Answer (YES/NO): YES